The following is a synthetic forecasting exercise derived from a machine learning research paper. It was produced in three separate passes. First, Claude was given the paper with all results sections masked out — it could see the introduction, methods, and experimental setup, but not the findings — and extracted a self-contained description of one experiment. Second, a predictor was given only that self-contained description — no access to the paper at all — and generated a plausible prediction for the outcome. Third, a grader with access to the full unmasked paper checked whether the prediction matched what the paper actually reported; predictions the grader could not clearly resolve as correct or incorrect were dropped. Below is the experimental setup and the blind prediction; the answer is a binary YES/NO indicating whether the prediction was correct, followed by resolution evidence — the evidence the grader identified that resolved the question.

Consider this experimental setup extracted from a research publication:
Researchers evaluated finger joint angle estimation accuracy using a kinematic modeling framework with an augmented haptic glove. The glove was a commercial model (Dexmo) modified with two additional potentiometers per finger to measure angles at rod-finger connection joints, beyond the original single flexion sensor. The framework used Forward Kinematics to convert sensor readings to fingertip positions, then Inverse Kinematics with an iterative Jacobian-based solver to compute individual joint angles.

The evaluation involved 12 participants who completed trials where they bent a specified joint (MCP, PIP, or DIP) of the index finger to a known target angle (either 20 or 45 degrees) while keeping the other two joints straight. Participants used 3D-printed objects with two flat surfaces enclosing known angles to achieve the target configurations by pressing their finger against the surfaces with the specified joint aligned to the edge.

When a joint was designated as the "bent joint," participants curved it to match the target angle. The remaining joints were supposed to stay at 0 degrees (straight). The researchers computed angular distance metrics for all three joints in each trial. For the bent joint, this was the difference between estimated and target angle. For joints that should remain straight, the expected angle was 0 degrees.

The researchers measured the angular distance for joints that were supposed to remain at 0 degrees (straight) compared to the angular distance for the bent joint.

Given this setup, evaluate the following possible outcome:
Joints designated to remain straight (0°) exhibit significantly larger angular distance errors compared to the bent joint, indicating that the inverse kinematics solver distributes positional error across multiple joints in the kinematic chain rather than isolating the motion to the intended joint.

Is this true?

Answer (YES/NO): NO